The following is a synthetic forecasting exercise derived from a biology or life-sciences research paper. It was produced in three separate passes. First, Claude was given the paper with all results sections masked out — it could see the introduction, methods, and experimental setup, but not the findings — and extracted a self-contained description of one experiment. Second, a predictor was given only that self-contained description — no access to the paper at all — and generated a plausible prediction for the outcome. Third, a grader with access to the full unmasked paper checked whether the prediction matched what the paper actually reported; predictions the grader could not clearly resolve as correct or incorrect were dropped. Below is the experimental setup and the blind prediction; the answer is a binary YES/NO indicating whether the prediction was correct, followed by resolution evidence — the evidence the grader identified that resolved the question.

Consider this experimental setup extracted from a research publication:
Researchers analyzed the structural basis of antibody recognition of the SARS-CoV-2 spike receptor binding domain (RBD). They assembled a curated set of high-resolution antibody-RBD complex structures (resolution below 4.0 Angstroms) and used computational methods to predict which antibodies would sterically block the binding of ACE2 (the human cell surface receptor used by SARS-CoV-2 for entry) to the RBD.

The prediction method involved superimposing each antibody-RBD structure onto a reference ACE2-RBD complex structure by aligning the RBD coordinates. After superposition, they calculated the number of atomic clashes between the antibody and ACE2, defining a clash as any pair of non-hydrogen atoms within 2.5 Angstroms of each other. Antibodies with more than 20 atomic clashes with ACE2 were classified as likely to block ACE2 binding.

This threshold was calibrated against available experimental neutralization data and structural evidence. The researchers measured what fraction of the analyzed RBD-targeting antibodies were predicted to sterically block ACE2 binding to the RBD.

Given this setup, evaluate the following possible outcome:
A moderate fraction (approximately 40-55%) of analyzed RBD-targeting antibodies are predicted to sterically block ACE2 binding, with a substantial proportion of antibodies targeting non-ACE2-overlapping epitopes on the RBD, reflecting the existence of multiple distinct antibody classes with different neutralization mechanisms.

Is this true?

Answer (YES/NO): NO